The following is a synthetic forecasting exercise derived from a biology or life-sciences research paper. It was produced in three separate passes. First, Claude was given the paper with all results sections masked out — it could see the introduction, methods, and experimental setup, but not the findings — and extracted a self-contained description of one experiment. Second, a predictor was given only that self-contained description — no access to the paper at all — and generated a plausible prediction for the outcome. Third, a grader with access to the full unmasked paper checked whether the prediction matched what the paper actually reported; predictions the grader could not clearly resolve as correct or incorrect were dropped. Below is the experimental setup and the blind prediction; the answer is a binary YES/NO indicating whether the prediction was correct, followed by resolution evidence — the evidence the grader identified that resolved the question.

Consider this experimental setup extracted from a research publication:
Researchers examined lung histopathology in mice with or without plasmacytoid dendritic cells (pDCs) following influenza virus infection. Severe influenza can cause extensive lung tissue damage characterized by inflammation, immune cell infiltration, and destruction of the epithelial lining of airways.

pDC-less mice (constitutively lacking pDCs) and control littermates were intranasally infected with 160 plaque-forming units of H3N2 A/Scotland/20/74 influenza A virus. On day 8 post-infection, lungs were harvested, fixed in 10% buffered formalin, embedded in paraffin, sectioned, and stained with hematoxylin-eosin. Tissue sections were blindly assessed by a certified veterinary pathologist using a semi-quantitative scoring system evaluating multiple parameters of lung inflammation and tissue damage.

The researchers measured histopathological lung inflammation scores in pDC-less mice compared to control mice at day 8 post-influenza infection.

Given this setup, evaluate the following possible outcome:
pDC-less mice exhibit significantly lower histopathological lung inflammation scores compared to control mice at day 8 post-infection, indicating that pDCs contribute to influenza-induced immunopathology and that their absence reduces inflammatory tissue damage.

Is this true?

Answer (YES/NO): YES